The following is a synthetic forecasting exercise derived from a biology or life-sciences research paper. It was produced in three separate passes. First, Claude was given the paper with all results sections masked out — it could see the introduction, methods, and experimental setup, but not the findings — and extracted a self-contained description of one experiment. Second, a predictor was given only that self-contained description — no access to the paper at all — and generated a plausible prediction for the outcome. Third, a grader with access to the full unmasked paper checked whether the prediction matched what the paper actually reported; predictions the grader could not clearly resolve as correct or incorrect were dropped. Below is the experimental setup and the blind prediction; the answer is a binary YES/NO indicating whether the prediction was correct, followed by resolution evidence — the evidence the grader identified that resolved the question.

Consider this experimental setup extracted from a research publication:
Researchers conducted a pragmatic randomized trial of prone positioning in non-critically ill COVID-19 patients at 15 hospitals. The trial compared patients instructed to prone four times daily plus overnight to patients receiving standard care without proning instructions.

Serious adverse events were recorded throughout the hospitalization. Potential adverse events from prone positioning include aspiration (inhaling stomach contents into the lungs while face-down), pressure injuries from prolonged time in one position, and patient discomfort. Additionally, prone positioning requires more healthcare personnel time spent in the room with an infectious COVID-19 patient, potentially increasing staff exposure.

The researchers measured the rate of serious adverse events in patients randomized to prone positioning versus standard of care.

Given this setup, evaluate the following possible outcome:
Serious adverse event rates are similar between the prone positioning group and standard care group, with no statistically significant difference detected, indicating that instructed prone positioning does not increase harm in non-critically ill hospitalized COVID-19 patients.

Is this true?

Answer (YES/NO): YES